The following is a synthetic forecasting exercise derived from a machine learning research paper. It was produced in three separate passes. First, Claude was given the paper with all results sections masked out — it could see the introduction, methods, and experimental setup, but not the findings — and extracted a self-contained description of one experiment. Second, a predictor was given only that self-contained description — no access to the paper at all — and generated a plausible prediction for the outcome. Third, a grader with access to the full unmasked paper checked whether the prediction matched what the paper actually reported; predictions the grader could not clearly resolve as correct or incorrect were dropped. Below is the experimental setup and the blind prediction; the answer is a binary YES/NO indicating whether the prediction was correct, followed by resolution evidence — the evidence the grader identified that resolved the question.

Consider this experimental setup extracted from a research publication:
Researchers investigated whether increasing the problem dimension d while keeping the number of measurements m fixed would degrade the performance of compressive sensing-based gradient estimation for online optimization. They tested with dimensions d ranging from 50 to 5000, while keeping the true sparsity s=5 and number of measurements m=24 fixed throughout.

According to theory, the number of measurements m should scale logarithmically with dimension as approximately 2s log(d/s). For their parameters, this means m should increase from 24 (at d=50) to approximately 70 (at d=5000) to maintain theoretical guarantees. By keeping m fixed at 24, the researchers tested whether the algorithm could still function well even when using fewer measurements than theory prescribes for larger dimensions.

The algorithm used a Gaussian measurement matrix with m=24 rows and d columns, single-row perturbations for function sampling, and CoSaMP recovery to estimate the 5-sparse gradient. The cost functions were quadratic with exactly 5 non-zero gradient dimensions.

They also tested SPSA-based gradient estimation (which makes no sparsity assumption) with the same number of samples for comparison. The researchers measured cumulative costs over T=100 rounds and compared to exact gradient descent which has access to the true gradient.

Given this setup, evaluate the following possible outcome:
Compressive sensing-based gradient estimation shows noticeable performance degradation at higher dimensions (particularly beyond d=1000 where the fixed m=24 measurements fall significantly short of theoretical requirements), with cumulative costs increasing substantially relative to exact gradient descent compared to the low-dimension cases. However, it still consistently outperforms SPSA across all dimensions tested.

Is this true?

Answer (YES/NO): NO